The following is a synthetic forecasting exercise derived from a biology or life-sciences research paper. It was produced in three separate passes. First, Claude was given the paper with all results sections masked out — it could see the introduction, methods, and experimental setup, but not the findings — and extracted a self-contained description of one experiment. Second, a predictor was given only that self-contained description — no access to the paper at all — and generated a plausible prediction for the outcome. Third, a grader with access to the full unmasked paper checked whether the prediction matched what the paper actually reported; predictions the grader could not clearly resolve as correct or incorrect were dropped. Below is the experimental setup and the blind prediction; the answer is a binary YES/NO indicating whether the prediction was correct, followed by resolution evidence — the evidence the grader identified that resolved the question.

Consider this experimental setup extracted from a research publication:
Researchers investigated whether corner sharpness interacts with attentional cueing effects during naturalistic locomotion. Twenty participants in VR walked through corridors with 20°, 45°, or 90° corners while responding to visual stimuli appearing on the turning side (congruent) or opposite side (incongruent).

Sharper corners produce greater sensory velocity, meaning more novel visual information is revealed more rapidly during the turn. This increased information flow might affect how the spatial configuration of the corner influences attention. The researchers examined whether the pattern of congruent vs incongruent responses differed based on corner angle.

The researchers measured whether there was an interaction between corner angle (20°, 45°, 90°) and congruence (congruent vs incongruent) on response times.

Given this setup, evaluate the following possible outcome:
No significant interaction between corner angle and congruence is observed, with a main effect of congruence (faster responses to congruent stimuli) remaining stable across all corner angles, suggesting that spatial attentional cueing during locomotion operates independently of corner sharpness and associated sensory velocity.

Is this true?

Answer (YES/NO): NO